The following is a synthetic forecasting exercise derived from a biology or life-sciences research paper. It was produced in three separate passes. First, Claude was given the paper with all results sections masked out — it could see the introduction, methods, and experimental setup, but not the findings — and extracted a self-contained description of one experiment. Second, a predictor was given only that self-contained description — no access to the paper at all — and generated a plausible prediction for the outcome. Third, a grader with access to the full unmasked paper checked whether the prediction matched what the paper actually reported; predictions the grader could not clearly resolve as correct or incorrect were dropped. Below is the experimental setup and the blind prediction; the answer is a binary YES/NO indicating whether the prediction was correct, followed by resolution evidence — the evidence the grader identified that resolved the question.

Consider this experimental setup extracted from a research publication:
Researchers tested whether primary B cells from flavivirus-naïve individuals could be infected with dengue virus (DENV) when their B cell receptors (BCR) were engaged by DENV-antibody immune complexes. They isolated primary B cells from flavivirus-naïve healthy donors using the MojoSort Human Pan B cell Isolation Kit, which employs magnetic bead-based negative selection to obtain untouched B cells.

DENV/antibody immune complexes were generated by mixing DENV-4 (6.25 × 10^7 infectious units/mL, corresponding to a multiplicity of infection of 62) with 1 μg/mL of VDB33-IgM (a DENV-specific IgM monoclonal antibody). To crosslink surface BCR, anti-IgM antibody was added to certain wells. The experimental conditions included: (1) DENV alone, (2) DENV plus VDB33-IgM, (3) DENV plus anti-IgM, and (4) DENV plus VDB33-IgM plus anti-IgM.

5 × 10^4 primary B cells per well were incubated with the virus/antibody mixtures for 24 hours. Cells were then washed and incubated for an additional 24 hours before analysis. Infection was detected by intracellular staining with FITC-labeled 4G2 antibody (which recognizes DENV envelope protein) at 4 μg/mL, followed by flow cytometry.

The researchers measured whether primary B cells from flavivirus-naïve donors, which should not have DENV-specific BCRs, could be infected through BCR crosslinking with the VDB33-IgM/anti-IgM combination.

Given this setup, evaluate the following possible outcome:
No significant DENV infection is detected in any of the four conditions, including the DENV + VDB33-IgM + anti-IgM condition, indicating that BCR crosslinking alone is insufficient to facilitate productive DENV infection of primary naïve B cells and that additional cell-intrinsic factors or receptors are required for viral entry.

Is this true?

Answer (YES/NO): NO